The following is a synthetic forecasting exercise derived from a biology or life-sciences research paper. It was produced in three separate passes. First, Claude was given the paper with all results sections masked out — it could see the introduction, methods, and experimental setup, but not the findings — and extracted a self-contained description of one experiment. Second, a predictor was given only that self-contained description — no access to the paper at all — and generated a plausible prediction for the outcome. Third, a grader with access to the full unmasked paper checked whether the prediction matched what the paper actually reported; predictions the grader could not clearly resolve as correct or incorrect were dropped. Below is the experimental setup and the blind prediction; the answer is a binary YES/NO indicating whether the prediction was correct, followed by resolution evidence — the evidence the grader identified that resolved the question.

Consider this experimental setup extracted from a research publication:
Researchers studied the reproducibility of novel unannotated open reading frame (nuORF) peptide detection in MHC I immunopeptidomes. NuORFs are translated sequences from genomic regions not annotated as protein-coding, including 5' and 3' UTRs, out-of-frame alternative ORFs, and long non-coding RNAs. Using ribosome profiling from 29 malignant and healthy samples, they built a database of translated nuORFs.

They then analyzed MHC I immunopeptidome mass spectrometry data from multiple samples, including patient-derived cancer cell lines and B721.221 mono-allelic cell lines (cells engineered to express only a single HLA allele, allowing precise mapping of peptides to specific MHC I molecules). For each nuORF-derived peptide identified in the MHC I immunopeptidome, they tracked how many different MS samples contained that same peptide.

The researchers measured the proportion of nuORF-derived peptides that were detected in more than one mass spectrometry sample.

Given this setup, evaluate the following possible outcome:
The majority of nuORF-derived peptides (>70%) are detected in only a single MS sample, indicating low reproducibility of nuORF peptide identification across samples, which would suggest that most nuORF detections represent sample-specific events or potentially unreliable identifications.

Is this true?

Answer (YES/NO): NO